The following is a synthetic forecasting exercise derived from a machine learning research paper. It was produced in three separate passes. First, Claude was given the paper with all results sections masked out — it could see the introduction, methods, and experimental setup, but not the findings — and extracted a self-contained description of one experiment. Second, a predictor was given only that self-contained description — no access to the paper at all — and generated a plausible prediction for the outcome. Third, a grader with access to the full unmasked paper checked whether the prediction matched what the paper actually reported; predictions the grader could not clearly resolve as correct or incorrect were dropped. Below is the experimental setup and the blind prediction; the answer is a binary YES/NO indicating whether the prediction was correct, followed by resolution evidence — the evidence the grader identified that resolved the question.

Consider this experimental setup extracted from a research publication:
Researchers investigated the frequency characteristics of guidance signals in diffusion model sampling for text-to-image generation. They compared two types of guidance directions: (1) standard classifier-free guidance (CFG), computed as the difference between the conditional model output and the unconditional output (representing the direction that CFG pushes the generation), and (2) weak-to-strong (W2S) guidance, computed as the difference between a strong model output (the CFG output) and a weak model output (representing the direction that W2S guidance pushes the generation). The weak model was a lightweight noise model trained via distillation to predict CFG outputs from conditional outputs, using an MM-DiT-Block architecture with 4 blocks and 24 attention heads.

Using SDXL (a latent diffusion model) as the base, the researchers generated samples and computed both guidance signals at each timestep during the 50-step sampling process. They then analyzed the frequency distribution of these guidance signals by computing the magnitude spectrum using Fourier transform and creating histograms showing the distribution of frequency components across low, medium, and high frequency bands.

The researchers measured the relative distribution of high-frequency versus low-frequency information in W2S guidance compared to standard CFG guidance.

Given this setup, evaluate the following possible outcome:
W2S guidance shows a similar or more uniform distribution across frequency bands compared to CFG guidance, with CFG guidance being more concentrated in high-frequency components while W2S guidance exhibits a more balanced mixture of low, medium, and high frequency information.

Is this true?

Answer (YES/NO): NO